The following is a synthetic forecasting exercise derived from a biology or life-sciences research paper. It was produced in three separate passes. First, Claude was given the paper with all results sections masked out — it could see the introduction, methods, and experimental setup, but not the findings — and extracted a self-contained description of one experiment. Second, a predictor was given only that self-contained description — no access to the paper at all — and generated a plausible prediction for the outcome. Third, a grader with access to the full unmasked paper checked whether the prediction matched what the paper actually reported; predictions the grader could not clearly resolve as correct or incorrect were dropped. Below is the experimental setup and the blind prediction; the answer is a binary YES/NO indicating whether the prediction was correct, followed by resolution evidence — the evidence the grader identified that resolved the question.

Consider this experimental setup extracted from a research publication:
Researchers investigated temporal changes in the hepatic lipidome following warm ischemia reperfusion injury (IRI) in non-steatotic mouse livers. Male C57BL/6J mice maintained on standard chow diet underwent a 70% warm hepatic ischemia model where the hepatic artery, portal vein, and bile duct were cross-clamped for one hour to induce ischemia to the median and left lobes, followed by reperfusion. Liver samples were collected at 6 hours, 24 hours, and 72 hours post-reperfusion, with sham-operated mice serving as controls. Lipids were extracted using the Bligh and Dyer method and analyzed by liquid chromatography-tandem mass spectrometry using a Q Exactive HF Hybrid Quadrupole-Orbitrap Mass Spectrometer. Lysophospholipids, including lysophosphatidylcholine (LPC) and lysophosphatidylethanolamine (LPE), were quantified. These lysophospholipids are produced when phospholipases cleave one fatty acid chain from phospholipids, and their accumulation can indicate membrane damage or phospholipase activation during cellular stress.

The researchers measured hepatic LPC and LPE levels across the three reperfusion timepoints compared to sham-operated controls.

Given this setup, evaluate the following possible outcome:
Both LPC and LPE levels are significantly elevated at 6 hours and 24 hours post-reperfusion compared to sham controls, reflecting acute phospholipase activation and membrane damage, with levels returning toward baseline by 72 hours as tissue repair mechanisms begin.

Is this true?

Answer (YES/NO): NO